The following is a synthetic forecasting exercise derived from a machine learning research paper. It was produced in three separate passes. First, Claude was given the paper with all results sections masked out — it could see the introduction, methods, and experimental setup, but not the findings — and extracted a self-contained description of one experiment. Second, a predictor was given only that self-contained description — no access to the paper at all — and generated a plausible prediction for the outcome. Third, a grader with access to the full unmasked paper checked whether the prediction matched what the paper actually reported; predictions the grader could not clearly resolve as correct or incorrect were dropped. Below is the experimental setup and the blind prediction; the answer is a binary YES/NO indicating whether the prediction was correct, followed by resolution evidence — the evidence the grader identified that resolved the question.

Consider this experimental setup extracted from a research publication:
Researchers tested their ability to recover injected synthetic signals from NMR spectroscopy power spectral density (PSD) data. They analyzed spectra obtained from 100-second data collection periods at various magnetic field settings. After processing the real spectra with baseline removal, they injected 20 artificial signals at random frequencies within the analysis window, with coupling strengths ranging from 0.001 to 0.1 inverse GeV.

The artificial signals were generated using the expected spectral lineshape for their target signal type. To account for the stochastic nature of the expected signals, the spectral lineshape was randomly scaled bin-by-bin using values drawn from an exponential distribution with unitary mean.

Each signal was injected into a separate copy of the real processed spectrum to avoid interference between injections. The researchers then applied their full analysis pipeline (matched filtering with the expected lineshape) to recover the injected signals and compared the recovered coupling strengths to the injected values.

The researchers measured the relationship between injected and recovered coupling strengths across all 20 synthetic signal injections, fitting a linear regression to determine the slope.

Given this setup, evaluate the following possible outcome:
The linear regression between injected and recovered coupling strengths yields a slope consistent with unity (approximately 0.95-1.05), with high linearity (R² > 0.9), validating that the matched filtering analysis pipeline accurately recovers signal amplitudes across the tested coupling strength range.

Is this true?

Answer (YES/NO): YES